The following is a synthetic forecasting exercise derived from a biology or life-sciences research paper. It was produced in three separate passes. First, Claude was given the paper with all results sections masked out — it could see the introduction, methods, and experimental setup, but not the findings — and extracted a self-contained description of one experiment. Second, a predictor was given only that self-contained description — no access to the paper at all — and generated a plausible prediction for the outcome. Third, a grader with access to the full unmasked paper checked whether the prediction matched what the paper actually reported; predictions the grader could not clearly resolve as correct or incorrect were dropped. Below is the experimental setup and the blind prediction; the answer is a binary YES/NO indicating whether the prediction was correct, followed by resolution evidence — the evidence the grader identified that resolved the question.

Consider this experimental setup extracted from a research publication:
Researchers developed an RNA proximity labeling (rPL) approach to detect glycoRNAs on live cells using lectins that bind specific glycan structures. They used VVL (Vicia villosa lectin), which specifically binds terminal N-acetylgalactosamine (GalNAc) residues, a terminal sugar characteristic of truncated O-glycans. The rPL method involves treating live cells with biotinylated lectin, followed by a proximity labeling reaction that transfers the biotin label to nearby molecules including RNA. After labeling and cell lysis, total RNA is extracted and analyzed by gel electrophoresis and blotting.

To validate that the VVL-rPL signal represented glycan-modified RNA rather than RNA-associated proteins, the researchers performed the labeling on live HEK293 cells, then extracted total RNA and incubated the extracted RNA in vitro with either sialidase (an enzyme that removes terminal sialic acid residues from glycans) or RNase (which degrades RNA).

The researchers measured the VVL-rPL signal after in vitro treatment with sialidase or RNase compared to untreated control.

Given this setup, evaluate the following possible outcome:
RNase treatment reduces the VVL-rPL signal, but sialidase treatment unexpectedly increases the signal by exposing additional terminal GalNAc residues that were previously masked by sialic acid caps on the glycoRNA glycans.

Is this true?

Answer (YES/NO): NO